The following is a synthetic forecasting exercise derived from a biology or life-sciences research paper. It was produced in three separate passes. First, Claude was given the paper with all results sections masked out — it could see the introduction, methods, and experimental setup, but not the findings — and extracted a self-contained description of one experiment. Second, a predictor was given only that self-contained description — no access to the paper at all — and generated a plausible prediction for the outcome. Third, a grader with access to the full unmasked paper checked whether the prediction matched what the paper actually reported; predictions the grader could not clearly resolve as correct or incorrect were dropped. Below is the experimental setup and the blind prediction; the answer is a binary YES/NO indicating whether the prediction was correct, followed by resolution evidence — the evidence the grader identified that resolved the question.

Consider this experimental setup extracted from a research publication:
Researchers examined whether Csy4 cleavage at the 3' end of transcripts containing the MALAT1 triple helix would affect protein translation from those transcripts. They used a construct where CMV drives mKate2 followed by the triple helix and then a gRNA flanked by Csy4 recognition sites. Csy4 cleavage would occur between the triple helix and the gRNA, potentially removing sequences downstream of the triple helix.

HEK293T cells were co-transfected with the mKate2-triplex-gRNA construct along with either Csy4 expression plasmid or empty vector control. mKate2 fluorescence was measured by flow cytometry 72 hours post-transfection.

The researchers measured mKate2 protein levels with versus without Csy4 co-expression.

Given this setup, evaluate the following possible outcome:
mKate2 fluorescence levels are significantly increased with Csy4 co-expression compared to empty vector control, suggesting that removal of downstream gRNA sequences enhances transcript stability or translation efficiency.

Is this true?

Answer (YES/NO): YES